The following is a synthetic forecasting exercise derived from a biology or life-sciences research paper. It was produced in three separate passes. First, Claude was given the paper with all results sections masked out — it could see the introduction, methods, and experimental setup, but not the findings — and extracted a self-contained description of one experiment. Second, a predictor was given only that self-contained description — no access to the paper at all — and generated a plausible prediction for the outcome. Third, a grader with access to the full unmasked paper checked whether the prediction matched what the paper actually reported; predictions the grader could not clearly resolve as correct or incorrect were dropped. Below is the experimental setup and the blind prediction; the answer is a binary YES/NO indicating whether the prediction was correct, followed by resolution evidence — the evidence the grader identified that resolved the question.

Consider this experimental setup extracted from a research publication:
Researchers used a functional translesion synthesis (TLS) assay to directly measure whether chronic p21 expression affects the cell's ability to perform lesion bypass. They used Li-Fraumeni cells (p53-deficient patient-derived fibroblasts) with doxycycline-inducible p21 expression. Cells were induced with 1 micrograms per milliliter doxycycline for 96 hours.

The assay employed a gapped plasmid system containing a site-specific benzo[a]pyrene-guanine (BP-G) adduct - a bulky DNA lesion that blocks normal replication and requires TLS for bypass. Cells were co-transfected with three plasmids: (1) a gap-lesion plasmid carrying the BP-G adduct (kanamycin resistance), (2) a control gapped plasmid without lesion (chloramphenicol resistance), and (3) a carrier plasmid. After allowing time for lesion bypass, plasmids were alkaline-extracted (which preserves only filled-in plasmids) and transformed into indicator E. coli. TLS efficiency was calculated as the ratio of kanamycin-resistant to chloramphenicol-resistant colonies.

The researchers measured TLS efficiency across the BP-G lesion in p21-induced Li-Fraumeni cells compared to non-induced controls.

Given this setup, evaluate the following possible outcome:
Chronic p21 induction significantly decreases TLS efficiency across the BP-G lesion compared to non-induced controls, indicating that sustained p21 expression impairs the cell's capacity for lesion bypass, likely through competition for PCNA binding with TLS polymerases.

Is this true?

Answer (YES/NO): YES